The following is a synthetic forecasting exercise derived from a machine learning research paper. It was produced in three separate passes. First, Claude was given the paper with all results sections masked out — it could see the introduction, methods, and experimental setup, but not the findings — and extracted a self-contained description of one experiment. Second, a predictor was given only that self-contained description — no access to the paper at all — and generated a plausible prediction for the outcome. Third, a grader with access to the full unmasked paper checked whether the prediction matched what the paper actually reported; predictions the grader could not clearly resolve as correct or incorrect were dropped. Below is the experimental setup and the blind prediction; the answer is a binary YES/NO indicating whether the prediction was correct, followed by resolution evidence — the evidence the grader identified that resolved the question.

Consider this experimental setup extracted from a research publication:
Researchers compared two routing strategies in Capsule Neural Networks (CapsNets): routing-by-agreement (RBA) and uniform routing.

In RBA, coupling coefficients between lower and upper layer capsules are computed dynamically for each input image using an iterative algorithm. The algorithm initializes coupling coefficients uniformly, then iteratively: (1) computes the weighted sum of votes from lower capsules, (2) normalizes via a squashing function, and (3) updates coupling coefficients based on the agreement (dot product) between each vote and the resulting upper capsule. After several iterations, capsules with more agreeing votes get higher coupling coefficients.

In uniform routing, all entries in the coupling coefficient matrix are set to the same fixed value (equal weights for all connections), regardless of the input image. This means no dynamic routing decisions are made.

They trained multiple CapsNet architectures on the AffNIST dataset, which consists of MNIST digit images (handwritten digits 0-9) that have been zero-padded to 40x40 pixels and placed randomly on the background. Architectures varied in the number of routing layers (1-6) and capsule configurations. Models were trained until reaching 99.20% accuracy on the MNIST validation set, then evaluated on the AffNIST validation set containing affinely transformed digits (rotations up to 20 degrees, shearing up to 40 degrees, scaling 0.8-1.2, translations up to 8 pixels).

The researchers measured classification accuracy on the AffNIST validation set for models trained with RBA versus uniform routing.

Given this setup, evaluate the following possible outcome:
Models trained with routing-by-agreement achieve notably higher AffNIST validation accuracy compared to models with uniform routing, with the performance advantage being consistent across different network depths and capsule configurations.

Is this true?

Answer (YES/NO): NO